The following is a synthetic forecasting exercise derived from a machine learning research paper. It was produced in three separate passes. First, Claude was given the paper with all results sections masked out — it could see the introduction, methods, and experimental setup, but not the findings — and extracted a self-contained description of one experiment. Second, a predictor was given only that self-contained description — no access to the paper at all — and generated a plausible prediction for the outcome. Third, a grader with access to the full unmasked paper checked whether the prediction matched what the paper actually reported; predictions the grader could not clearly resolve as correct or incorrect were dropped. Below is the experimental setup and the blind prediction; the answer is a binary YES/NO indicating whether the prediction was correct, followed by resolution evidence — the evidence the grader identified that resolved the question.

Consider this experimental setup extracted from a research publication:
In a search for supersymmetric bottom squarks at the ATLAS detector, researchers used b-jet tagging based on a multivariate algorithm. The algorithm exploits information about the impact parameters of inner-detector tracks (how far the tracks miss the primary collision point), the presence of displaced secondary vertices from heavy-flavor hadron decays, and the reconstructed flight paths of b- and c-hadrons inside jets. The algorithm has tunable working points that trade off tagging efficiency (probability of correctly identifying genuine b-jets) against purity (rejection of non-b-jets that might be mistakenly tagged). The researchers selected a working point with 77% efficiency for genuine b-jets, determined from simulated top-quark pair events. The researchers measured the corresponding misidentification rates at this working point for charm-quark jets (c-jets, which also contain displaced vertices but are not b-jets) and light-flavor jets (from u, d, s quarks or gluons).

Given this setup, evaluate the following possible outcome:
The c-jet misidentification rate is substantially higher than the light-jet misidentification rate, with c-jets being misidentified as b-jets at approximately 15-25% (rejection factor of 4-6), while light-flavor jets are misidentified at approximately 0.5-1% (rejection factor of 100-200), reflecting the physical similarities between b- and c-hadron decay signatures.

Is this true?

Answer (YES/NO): YES